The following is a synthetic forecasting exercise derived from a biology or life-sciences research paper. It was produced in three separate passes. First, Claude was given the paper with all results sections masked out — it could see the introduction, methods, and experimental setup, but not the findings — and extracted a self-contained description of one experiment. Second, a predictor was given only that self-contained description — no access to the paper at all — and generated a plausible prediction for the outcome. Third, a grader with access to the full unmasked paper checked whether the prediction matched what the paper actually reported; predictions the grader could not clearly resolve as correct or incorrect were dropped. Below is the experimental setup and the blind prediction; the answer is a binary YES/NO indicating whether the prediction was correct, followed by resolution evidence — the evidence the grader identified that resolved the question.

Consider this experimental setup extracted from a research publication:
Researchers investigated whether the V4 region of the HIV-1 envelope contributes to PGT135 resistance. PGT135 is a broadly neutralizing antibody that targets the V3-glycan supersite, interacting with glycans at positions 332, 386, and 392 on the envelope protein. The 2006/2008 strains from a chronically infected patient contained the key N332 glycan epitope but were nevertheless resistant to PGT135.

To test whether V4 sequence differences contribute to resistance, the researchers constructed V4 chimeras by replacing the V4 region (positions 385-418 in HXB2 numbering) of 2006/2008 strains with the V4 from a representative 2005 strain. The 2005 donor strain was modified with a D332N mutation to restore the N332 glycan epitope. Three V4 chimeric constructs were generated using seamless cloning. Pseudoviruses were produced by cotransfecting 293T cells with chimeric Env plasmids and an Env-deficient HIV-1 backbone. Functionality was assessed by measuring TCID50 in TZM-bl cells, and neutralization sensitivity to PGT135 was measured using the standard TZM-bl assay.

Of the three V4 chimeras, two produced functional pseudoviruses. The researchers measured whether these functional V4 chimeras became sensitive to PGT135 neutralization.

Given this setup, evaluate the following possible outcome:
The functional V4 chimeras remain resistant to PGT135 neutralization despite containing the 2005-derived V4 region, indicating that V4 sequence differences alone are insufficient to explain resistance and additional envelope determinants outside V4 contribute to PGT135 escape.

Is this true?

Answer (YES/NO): NO